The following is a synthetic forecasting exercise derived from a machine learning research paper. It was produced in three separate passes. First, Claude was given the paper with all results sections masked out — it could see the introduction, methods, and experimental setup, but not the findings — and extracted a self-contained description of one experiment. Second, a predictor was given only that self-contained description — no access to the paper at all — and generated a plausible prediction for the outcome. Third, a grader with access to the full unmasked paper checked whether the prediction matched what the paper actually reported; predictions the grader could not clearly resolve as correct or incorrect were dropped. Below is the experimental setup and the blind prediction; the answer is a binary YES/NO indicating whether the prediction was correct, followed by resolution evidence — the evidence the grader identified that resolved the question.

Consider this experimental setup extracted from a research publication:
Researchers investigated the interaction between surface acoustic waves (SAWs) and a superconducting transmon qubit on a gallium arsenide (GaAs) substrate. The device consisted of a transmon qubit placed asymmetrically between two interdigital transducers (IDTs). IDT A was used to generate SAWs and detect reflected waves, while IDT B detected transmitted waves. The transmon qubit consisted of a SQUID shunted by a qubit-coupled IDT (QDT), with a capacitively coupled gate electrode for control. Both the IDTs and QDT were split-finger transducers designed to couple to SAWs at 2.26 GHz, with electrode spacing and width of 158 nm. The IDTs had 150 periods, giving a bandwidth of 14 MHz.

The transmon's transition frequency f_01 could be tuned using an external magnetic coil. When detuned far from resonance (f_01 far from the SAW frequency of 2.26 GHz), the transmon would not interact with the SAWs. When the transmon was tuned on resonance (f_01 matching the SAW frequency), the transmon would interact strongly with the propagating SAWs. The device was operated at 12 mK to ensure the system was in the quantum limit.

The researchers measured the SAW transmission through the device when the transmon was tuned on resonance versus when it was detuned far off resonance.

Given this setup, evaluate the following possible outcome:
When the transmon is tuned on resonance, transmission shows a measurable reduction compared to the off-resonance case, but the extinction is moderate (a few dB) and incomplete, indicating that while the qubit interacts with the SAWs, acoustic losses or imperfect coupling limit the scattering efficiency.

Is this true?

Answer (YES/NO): NO